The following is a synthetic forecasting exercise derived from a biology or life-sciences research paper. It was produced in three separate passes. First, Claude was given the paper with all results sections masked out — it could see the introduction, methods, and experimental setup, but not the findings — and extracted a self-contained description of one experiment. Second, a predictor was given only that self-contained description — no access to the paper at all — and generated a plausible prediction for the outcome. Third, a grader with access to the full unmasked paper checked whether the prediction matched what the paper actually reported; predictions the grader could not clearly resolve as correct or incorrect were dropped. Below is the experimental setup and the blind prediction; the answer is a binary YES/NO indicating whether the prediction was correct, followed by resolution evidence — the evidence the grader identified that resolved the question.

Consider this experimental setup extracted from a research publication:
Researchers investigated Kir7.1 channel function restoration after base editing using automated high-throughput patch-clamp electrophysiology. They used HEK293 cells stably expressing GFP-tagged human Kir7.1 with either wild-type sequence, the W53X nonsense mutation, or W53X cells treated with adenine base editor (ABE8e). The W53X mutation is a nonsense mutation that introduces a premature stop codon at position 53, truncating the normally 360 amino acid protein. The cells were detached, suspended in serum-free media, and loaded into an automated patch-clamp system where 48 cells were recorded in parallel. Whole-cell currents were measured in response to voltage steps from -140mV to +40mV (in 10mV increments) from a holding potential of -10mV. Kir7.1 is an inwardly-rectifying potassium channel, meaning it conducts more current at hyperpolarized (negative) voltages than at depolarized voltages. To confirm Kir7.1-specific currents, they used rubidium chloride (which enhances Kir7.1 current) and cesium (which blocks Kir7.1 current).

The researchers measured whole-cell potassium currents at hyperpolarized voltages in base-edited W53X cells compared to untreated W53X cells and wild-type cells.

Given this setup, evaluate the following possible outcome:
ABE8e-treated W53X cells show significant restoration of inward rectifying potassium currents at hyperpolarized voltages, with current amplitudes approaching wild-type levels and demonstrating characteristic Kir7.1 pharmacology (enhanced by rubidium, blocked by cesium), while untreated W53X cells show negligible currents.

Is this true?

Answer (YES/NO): NO